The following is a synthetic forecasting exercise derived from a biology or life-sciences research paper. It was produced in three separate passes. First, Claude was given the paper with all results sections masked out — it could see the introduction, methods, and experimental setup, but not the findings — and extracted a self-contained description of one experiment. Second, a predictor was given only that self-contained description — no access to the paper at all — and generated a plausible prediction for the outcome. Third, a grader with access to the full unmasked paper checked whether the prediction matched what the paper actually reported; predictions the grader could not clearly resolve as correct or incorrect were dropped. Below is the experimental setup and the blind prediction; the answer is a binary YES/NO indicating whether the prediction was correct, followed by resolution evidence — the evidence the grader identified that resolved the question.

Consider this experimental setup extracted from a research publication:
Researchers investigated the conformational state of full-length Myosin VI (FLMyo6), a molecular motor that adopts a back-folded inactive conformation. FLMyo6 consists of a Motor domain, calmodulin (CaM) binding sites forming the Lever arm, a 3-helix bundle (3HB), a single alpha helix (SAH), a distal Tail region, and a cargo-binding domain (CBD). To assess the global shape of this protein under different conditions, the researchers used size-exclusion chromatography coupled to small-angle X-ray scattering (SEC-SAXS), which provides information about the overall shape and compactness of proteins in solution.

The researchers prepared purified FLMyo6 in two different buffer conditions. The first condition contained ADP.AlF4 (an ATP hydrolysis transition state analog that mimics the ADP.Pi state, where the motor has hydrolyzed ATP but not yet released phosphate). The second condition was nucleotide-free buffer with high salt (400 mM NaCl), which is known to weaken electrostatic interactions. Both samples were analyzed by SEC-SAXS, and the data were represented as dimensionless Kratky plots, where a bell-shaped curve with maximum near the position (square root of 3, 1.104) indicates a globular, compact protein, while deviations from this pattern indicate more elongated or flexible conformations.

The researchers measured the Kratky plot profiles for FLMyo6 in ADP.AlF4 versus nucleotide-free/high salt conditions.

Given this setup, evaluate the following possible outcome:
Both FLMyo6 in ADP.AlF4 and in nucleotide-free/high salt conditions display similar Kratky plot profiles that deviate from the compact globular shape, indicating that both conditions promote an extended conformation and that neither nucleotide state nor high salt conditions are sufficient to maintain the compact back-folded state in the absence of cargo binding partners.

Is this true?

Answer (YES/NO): NO